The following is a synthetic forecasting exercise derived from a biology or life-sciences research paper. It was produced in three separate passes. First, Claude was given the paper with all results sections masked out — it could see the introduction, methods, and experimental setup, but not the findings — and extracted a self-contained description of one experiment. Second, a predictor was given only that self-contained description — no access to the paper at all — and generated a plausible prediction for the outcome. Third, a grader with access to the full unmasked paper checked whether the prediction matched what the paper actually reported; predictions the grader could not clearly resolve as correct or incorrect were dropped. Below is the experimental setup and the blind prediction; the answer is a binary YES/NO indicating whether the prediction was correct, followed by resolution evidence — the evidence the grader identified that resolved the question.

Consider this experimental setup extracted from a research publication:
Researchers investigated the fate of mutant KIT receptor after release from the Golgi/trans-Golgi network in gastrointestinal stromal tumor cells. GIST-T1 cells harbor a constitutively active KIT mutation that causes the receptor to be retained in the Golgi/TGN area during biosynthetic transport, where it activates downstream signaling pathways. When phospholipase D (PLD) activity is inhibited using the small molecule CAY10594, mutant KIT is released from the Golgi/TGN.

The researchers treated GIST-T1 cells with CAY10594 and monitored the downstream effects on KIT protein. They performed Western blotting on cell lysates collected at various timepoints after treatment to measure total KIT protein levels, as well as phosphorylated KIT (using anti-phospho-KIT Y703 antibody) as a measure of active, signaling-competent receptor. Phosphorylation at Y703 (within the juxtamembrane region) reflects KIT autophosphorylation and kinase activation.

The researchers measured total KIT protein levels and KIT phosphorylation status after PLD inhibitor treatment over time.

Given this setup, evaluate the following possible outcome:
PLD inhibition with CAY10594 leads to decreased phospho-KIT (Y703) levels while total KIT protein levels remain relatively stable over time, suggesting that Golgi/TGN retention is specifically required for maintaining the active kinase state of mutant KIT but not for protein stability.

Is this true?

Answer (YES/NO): NO